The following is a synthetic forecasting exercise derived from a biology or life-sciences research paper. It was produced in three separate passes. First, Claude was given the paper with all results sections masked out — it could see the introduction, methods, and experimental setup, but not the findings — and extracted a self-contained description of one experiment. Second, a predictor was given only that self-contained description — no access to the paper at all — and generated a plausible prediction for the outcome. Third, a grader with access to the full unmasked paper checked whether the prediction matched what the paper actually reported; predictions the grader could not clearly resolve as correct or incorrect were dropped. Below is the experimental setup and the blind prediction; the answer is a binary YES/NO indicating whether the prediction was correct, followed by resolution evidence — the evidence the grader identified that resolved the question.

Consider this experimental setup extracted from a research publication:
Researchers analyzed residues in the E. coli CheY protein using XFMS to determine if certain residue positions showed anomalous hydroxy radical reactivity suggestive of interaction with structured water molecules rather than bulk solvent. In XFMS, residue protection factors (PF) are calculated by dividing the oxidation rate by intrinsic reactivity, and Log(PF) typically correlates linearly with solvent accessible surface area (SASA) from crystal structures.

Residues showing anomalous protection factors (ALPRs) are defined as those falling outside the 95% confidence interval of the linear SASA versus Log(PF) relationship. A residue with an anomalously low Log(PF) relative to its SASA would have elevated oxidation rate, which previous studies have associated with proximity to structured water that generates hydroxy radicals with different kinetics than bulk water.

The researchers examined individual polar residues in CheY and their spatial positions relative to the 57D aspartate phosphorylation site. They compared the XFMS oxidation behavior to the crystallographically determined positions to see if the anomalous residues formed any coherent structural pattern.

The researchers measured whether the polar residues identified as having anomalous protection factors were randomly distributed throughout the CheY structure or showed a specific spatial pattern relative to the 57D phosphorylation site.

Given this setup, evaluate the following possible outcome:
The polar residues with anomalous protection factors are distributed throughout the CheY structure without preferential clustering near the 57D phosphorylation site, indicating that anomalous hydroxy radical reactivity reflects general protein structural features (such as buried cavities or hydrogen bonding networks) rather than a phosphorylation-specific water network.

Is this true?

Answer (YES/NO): NO